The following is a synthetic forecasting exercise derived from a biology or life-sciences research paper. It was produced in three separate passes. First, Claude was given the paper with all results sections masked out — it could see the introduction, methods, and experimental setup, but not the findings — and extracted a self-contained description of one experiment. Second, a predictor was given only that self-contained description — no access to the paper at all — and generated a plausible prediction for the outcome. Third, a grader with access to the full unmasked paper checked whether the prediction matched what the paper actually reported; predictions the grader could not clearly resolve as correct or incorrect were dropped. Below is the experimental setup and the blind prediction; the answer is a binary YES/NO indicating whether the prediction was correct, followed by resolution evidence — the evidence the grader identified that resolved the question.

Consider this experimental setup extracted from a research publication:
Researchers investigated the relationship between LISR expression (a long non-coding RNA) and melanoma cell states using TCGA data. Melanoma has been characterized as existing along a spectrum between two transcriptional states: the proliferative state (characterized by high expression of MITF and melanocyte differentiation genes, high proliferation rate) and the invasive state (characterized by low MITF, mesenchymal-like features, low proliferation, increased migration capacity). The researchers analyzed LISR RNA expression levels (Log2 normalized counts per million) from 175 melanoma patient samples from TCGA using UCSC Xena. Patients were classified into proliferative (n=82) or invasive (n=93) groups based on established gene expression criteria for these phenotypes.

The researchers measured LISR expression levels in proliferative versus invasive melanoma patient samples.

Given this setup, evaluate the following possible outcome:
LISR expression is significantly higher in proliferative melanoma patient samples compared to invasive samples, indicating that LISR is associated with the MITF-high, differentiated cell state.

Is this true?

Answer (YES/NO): NO